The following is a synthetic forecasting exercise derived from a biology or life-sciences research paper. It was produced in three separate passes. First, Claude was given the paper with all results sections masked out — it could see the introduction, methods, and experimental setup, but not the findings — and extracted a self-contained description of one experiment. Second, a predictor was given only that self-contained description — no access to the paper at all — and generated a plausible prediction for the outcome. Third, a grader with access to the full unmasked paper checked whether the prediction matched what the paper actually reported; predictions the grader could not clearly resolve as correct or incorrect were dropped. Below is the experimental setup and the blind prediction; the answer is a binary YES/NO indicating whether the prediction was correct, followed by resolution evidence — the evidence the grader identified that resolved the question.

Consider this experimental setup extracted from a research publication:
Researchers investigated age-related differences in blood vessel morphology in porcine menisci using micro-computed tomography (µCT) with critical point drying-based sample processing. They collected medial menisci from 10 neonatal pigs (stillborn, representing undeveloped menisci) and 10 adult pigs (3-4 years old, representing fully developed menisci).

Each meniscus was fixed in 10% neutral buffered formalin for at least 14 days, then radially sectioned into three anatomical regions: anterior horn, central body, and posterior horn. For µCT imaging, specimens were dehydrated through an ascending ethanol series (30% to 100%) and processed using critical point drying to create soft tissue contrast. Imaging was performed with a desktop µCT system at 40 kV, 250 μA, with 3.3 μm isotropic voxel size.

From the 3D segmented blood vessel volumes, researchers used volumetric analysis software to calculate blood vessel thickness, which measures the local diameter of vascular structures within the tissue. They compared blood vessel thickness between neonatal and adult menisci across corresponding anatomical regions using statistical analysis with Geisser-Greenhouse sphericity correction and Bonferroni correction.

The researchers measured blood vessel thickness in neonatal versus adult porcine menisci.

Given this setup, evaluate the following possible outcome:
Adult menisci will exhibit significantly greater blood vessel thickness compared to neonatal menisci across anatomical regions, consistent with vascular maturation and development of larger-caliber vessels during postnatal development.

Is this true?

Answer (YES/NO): YES